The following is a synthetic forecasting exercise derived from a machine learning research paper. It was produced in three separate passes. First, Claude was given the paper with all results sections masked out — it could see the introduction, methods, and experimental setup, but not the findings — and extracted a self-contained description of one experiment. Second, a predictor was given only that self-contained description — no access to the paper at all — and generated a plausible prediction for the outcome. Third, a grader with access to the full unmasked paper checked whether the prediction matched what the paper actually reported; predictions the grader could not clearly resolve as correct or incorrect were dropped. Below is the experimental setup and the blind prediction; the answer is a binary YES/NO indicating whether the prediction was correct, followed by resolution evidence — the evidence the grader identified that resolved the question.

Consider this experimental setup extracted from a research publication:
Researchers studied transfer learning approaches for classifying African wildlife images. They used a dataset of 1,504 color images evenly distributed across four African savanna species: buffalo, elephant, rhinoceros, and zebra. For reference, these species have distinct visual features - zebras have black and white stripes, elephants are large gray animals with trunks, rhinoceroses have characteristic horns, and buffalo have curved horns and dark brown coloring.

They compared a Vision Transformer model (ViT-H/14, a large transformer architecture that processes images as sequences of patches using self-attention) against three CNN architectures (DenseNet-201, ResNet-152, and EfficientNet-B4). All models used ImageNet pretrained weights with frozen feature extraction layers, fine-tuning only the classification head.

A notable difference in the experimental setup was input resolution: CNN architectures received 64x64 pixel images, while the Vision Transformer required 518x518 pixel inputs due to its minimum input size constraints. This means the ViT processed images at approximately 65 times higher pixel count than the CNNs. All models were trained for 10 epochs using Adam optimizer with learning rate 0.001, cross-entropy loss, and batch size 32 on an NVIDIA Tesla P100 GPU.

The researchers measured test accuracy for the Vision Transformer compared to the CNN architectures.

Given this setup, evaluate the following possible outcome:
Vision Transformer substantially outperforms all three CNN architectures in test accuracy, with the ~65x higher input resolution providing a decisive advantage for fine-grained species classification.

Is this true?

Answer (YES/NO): NO